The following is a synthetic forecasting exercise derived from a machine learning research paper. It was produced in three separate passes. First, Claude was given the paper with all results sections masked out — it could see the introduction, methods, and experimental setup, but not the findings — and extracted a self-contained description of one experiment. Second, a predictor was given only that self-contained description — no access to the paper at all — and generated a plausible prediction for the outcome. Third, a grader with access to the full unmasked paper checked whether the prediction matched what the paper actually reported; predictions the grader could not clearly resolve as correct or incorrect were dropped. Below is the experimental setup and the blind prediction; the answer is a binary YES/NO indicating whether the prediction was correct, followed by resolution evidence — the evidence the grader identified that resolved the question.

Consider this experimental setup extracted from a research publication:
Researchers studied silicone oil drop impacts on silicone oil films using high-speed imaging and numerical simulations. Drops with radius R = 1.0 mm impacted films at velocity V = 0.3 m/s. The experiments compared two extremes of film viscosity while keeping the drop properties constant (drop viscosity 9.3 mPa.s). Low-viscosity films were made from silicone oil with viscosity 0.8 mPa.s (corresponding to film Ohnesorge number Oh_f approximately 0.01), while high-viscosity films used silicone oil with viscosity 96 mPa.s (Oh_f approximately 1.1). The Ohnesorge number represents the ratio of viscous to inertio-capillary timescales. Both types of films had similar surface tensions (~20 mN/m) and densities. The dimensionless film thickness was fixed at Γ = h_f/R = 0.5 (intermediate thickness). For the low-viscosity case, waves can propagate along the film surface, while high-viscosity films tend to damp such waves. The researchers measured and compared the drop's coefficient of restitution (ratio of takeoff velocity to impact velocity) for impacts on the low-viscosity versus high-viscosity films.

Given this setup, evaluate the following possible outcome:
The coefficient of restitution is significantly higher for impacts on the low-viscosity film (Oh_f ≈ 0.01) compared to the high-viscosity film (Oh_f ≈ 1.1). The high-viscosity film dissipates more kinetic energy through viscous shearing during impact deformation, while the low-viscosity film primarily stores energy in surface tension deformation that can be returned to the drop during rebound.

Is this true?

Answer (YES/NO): NO